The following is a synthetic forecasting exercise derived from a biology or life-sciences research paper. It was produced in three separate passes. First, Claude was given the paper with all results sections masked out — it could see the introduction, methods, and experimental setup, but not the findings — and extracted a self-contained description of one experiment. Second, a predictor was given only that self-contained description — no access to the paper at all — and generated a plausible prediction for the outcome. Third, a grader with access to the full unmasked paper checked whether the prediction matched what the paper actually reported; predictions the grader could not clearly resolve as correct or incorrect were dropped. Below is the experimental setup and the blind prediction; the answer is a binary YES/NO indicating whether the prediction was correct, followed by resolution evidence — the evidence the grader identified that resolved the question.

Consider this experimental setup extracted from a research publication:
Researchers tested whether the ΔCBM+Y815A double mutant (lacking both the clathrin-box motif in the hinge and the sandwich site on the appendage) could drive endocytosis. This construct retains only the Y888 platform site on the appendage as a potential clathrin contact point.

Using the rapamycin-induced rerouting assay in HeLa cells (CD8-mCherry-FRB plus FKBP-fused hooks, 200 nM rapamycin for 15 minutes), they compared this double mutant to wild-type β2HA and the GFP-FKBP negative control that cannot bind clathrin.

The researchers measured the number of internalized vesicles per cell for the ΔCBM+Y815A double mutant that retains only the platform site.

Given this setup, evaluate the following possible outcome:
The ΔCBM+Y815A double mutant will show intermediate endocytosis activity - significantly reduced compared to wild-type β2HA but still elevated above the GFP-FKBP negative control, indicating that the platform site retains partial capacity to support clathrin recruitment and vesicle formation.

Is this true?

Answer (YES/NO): NO